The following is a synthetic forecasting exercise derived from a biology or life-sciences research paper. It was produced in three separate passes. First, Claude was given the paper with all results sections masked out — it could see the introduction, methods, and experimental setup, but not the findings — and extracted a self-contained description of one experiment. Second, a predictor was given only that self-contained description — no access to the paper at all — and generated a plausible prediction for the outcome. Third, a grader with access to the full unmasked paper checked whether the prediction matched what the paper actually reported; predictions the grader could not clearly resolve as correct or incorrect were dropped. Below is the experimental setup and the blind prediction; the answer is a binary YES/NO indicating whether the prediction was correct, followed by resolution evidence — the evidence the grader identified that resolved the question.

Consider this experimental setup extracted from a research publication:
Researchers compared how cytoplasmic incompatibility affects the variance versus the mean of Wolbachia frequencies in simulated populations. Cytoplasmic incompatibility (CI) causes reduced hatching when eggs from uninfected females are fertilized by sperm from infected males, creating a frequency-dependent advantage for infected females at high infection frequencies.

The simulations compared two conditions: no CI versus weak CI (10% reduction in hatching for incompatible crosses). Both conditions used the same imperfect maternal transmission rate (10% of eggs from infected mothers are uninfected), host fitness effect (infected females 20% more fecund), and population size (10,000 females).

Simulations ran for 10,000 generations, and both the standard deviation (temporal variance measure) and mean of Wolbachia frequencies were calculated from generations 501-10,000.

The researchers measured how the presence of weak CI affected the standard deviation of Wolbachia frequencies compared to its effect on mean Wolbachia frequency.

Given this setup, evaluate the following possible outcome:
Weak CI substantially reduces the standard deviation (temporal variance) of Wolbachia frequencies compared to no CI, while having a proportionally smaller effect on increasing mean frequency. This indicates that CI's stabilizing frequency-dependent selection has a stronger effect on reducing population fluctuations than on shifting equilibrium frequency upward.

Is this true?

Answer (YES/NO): NO